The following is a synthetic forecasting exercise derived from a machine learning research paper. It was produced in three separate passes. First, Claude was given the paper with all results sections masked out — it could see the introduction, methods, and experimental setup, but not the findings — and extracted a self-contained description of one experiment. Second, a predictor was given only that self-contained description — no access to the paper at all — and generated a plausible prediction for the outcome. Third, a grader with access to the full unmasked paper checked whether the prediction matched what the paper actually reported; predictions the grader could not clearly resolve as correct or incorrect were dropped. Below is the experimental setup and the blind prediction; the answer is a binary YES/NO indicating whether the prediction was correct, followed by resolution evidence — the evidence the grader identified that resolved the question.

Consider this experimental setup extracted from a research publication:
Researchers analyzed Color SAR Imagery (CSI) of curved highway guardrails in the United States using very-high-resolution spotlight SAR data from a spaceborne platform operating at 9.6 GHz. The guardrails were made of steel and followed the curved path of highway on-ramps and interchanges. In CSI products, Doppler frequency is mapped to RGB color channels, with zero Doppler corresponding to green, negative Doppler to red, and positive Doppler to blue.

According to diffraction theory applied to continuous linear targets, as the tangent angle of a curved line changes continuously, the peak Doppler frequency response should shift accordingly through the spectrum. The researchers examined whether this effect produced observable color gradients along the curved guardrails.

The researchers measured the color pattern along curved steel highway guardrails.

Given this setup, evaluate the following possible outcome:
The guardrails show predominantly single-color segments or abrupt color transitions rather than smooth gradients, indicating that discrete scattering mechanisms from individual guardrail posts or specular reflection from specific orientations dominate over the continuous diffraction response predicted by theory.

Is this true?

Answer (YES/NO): NO